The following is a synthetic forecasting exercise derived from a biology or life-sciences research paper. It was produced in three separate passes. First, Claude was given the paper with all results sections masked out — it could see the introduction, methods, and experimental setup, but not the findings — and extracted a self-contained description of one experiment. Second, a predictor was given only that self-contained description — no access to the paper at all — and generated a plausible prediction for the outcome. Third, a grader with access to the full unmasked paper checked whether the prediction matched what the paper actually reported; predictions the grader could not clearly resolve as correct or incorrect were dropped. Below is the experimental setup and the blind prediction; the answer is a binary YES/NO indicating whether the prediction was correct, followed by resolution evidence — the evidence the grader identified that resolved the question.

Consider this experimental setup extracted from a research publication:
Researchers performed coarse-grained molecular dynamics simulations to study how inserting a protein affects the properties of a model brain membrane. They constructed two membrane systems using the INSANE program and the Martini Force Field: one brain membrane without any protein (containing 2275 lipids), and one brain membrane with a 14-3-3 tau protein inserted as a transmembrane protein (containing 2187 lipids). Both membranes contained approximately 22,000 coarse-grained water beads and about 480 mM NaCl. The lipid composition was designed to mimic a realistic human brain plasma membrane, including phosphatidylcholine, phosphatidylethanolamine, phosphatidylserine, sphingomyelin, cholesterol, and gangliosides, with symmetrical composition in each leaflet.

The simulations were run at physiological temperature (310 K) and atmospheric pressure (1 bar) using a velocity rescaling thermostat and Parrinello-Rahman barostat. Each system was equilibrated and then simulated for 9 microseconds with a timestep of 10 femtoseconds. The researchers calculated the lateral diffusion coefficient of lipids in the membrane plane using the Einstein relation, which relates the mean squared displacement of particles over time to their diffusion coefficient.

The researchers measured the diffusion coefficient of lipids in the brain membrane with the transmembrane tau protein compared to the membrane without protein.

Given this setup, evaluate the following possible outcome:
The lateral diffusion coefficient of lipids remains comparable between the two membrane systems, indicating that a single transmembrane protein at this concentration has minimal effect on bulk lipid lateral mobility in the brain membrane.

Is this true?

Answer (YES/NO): NO